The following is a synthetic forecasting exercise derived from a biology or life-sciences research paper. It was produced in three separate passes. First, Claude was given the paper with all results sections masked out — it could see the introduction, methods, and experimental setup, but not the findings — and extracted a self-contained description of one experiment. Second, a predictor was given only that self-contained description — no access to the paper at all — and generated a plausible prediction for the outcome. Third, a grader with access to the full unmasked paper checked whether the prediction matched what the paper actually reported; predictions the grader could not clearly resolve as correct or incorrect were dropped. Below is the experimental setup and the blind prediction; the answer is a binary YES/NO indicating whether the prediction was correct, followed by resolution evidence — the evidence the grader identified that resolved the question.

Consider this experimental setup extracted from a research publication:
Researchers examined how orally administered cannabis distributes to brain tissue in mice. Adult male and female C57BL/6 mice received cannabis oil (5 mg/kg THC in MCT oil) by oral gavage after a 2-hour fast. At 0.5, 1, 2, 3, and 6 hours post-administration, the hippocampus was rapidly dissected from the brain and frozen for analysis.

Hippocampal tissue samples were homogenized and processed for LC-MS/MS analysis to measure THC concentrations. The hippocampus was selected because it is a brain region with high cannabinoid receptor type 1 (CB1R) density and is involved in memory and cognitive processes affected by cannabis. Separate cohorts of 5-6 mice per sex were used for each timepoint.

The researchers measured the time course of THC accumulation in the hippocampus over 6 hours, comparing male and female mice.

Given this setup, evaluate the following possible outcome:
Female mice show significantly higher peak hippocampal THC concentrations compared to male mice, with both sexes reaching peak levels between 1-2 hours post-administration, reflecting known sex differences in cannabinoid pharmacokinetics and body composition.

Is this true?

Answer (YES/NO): NO